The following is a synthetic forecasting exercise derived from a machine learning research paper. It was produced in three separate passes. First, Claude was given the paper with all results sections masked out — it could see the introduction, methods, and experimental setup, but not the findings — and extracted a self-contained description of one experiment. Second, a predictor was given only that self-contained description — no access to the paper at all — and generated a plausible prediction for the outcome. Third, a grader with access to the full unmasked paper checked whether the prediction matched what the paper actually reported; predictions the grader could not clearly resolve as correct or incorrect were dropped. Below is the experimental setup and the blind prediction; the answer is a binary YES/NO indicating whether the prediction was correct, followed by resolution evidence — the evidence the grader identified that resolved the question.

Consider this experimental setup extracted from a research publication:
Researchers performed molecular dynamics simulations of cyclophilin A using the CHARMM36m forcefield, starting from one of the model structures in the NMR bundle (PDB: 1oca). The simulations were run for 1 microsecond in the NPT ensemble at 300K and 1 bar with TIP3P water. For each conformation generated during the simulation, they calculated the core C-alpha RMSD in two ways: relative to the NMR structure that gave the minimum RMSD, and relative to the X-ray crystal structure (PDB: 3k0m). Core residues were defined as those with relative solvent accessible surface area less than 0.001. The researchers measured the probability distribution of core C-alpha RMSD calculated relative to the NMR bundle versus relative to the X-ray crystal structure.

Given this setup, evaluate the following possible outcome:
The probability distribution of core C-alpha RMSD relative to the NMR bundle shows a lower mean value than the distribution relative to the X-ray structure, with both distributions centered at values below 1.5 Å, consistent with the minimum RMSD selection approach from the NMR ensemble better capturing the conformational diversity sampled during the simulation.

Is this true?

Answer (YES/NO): NO